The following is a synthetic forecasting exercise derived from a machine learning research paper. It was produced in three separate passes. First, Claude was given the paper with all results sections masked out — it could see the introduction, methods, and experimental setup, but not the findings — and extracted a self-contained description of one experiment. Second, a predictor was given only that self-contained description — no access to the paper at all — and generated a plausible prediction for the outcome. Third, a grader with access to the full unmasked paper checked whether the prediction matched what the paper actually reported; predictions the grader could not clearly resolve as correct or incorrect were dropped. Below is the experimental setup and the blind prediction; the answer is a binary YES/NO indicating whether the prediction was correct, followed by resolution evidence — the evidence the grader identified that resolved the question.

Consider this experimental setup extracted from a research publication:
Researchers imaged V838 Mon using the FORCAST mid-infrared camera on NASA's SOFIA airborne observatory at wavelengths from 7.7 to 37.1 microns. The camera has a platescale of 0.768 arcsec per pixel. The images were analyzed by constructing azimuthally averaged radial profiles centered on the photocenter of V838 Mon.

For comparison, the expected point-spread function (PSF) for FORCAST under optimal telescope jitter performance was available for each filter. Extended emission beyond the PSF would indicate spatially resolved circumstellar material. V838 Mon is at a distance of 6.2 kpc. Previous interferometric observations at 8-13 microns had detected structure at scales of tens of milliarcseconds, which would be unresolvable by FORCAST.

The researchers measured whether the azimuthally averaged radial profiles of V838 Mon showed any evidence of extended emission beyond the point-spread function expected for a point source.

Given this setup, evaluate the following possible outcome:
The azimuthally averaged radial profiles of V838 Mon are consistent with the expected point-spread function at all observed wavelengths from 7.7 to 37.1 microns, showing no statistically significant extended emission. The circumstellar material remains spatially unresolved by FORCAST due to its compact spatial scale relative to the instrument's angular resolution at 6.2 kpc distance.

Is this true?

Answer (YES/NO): NO